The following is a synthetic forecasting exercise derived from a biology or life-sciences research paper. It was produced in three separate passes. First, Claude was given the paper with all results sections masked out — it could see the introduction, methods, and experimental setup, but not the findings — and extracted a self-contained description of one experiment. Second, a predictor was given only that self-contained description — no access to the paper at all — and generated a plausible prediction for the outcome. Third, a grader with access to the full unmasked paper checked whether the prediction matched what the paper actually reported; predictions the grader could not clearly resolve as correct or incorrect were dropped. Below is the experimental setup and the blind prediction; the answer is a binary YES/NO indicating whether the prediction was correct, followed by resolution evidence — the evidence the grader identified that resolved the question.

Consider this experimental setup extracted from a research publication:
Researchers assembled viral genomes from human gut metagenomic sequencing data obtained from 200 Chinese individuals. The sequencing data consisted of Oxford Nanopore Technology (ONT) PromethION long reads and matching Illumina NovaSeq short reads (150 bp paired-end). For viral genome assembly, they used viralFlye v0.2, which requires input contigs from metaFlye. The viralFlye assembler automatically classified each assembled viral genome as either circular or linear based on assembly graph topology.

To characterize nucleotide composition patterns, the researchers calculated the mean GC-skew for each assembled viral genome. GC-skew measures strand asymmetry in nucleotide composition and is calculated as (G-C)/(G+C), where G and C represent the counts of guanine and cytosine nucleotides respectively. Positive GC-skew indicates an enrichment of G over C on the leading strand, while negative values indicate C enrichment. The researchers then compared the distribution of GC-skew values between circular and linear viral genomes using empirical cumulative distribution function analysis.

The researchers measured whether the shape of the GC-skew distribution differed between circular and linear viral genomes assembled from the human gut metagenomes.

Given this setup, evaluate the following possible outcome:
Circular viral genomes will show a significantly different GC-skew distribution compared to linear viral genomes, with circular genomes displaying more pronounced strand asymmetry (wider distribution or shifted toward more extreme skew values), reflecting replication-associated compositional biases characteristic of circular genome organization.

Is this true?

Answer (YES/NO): NO